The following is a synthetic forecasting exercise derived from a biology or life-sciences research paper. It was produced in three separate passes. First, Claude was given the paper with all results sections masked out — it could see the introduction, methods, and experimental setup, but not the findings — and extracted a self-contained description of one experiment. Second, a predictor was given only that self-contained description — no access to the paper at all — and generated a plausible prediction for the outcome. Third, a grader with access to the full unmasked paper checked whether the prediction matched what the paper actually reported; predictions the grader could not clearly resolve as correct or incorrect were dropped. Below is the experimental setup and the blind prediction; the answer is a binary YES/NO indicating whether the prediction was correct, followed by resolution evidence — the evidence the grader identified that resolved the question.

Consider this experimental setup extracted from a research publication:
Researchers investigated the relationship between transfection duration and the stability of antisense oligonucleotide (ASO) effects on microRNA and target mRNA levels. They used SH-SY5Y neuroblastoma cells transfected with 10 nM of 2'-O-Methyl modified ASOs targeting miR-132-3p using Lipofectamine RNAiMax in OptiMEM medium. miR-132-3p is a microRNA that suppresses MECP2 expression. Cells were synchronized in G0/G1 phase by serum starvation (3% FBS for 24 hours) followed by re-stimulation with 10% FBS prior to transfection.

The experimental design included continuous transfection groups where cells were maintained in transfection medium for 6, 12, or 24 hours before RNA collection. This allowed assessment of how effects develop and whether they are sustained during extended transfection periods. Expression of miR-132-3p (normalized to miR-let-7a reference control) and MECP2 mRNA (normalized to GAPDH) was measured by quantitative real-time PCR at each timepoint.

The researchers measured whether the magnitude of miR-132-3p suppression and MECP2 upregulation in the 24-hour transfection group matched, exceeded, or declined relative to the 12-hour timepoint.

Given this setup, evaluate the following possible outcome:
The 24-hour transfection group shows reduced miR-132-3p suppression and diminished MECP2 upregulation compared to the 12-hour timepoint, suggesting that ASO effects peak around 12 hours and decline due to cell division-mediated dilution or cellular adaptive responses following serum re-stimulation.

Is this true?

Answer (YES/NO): YES